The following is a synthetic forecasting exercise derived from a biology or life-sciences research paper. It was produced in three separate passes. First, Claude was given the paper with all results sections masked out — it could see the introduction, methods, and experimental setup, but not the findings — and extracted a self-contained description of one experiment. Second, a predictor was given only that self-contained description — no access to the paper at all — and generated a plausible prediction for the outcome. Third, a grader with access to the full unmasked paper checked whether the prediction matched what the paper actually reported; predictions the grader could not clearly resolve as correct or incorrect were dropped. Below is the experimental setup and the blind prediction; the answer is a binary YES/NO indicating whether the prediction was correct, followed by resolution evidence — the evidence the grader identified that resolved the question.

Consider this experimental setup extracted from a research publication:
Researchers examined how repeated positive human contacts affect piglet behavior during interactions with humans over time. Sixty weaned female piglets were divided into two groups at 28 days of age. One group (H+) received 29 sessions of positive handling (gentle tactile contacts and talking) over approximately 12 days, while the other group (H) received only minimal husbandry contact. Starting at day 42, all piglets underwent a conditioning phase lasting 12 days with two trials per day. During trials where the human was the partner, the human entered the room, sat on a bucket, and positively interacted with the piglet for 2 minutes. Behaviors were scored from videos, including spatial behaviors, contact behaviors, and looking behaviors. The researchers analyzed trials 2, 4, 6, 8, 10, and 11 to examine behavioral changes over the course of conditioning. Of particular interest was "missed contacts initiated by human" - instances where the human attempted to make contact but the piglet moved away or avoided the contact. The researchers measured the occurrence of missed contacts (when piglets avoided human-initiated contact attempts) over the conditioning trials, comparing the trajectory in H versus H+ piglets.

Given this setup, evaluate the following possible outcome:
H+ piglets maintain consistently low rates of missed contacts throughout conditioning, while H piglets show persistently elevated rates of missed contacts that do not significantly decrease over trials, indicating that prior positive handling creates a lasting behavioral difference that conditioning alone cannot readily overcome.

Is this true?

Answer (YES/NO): YES